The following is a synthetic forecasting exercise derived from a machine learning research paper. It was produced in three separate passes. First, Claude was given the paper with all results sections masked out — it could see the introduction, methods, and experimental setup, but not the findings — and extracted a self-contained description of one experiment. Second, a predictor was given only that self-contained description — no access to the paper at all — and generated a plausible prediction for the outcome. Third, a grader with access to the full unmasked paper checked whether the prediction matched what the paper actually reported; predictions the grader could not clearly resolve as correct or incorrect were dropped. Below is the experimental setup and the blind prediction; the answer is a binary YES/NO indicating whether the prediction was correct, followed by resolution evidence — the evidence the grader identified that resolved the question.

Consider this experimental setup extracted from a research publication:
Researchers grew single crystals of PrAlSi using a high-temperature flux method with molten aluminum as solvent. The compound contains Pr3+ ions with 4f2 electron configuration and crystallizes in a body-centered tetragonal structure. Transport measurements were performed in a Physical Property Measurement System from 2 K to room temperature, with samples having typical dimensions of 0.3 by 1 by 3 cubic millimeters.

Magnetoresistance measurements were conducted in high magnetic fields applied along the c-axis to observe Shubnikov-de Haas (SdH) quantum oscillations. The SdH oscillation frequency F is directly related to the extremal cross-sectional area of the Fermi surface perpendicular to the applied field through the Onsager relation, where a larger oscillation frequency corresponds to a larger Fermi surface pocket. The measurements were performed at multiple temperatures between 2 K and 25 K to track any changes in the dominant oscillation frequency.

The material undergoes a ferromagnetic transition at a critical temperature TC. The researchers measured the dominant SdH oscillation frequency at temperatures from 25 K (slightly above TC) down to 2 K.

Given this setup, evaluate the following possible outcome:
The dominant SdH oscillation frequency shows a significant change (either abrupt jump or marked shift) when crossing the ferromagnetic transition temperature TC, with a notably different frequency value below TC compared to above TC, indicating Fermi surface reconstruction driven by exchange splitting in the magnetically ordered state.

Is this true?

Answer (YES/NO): YES